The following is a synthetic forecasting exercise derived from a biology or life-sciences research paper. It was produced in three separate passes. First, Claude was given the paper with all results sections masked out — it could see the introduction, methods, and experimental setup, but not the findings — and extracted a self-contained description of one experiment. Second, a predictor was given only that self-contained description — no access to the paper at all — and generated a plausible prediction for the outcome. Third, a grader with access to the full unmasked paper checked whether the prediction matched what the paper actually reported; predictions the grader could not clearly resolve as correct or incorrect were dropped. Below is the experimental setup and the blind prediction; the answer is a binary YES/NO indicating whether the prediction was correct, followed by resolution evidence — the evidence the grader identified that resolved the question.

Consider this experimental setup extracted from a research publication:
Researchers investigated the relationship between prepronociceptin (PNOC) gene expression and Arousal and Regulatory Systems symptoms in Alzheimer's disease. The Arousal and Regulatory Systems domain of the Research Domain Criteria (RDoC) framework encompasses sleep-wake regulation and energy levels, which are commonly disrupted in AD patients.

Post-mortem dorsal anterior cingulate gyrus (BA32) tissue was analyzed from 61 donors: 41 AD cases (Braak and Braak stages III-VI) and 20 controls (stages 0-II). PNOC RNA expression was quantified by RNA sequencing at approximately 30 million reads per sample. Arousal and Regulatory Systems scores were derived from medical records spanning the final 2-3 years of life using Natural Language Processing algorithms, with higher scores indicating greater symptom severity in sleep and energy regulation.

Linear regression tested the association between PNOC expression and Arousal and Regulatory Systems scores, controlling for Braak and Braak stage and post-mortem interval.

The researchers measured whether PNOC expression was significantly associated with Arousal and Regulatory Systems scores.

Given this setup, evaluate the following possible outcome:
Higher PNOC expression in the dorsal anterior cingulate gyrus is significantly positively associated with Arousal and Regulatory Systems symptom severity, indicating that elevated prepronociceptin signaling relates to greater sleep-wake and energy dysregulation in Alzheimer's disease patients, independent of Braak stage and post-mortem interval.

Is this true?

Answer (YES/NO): NO